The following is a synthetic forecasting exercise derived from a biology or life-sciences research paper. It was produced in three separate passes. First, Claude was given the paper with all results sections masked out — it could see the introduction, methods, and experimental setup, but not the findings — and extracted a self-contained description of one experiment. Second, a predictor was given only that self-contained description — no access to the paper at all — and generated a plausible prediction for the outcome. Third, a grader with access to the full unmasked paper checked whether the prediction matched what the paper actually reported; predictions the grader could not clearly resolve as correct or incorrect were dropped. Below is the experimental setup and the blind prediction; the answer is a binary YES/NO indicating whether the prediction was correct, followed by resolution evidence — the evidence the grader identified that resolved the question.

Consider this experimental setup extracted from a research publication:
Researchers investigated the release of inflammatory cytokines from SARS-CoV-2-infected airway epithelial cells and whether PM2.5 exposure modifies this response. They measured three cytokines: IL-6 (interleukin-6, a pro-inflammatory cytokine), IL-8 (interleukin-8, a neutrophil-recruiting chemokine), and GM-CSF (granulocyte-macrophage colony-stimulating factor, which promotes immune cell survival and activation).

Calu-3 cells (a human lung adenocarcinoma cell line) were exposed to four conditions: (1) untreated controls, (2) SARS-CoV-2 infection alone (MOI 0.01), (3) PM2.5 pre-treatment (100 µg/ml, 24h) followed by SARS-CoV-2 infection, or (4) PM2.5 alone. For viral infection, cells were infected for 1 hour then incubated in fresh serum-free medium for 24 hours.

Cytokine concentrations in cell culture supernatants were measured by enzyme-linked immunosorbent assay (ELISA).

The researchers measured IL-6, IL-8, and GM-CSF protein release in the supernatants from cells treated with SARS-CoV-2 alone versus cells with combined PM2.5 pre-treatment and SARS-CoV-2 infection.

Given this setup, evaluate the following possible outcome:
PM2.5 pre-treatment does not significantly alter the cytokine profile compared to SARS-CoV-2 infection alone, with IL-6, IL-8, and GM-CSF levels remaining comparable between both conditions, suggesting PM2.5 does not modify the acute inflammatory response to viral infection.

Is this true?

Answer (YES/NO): NO